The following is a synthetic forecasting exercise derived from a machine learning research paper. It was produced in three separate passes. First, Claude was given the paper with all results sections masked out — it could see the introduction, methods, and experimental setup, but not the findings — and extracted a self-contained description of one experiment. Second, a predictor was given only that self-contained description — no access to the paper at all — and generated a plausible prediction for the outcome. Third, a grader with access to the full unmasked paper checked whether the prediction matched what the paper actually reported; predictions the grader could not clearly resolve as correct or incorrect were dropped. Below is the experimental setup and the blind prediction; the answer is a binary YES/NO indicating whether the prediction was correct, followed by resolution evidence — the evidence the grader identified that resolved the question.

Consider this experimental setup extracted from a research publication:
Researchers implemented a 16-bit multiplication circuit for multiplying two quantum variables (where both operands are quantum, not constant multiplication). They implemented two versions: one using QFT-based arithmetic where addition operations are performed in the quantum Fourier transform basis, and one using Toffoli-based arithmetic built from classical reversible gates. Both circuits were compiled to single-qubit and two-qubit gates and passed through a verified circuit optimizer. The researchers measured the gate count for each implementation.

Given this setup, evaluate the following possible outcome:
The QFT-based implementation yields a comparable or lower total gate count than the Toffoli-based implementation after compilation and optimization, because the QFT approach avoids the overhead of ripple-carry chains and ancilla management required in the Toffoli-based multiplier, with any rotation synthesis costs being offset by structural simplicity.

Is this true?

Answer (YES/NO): YES